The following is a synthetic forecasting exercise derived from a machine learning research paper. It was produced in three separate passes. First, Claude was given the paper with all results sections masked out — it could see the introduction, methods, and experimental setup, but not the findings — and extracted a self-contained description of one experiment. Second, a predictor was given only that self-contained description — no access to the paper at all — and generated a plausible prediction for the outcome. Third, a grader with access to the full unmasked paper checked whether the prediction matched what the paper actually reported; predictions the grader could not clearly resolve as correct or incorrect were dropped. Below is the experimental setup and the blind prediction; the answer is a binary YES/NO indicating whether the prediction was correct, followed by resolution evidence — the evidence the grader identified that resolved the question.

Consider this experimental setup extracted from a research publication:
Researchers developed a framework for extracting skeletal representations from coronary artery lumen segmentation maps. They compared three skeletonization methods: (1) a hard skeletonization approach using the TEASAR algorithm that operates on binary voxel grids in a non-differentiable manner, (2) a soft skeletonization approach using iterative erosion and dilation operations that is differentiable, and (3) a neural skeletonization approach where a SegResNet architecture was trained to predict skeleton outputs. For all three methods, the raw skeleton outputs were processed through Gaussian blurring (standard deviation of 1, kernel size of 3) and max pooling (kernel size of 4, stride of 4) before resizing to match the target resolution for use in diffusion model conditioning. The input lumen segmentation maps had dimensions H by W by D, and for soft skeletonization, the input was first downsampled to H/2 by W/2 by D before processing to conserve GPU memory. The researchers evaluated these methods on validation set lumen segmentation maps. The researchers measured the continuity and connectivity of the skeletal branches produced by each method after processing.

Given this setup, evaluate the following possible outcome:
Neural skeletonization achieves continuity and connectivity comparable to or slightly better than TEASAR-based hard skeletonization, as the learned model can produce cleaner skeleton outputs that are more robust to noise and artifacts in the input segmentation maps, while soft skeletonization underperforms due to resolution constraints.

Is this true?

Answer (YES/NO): NO